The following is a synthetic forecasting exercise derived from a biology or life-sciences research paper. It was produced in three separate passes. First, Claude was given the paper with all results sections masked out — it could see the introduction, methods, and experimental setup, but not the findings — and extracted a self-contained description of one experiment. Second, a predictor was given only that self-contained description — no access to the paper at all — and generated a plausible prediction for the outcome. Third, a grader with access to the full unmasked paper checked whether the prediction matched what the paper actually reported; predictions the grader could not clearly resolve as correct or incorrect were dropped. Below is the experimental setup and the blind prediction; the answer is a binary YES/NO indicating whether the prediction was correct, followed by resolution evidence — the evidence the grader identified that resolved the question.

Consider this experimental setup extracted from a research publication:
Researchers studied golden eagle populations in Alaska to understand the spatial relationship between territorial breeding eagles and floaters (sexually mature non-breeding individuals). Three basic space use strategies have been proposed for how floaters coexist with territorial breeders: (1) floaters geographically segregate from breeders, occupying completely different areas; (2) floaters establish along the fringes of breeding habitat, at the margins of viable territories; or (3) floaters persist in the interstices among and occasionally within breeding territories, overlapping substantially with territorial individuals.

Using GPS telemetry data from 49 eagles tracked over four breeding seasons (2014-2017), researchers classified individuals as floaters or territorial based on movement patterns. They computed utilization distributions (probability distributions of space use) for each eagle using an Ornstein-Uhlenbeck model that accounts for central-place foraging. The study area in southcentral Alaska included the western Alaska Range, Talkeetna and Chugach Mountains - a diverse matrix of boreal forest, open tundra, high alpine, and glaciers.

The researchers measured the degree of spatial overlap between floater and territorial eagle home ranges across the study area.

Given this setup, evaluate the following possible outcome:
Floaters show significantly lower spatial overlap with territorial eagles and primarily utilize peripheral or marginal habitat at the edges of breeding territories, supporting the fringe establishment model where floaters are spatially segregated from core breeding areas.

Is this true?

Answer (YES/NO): NO